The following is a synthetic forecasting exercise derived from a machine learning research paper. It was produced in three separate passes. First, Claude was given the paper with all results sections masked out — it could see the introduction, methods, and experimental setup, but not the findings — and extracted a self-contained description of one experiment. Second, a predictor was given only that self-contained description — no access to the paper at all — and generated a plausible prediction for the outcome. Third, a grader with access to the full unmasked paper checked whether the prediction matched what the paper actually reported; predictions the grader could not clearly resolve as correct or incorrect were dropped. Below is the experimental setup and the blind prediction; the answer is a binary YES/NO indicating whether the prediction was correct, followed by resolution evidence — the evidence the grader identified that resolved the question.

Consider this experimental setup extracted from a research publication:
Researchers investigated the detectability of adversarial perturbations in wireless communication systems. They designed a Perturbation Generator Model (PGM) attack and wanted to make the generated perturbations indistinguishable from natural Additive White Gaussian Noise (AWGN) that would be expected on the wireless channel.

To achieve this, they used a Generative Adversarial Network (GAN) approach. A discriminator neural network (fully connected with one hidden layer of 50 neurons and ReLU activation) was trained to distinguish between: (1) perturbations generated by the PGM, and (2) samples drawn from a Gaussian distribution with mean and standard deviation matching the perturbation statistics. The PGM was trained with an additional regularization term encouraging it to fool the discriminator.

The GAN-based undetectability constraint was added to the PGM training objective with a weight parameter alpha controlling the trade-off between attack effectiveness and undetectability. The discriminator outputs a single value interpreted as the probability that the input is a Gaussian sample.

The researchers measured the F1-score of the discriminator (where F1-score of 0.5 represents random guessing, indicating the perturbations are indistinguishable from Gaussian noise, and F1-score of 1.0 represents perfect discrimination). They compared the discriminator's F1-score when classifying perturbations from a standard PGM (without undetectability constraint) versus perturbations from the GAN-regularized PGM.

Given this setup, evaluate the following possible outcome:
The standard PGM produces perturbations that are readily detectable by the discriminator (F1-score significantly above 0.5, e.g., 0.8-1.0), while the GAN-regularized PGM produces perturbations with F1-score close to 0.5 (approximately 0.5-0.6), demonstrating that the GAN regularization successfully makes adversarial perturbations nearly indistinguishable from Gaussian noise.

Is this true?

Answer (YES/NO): YES